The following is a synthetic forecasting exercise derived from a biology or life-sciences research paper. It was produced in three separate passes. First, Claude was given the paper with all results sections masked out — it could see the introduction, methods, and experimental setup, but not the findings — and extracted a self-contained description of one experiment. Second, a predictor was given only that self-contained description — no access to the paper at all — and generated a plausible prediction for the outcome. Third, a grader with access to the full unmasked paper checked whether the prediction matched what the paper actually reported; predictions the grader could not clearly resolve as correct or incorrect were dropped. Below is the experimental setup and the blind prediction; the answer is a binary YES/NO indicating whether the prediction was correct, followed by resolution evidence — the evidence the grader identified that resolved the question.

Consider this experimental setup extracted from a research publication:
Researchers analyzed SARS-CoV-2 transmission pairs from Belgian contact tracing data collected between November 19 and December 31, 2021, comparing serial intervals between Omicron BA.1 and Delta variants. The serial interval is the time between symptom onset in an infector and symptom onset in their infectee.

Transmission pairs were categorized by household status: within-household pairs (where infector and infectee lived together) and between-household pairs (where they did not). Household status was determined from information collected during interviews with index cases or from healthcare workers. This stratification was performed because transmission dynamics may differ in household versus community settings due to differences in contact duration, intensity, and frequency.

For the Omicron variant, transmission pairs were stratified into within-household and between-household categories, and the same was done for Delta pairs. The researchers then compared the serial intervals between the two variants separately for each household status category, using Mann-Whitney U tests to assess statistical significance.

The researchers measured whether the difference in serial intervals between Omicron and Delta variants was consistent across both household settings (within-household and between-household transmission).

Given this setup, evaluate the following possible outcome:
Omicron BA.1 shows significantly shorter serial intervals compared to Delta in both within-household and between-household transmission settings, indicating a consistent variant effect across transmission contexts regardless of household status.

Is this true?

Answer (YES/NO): NO